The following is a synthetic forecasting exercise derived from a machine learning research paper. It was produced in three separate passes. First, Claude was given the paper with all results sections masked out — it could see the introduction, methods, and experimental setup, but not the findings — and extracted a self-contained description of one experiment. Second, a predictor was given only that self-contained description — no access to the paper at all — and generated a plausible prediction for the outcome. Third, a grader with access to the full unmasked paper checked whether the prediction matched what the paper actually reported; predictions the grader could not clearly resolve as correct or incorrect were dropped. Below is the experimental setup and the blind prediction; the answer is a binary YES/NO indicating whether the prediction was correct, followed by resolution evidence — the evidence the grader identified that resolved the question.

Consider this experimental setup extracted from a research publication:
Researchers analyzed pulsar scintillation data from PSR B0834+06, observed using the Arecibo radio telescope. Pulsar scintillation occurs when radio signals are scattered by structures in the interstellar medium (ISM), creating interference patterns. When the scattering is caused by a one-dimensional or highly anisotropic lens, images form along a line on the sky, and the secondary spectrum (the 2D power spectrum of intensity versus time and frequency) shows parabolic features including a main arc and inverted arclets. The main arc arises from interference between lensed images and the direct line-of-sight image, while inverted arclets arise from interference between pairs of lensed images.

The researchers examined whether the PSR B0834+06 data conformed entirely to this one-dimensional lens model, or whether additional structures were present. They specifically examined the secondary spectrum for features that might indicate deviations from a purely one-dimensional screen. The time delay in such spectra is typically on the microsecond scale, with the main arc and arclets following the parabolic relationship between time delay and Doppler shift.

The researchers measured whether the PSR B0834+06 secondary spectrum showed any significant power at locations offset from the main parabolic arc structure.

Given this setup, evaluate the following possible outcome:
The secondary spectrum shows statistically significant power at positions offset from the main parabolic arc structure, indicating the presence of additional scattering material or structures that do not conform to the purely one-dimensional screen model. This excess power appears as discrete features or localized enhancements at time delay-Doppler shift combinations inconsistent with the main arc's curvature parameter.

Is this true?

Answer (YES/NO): YES